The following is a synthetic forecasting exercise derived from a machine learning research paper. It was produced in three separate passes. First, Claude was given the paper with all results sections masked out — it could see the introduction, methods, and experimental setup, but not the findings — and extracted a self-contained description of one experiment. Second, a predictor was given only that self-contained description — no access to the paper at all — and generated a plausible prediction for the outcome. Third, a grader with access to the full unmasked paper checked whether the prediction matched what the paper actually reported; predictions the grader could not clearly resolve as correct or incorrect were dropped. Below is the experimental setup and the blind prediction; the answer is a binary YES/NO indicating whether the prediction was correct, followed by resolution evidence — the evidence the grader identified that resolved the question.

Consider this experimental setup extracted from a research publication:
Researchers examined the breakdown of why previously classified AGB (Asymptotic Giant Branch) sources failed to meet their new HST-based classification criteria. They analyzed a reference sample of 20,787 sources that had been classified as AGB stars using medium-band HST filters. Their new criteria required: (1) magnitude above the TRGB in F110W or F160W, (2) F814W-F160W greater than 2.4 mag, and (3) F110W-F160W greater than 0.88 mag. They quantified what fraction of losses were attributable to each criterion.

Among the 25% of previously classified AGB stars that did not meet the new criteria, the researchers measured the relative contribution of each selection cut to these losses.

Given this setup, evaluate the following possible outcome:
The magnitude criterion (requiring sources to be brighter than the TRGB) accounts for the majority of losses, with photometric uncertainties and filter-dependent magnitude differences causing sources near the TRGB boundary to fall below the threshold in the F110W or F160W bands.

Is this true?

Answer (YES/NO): YES